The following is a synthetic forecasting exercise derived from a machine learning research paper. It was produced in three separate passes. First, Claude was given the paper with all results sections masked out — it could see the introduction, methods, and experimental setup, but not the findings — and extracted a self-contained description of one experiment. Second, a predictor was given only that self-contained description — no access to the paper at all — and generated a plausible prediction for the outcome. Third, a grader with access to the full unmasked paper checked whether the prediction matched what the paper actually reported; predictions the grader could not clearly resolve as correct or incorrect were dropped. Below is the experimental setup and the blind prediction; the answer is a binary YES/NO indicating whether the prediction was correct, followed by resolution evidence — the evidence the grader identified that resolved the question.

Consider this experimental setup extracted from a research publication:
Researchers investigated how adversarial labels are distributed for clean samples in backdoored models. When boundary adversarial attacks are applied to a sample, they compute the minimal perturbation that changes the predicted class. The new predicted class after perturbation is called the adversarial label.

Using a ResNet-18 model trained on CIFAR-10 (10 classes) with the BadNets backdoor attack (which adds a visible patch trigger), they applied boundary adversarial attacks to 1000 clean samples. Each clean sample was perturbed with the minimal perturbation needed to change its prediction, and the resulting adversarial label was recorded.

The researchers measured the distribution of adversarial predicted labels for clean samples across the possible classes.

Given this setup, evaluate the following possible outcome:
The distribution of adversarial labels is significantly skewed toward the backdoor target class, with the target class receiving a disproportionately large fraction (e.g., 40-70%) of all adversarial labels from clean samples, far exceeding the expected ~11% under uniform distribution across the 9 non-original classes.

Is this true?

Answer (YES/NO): NO